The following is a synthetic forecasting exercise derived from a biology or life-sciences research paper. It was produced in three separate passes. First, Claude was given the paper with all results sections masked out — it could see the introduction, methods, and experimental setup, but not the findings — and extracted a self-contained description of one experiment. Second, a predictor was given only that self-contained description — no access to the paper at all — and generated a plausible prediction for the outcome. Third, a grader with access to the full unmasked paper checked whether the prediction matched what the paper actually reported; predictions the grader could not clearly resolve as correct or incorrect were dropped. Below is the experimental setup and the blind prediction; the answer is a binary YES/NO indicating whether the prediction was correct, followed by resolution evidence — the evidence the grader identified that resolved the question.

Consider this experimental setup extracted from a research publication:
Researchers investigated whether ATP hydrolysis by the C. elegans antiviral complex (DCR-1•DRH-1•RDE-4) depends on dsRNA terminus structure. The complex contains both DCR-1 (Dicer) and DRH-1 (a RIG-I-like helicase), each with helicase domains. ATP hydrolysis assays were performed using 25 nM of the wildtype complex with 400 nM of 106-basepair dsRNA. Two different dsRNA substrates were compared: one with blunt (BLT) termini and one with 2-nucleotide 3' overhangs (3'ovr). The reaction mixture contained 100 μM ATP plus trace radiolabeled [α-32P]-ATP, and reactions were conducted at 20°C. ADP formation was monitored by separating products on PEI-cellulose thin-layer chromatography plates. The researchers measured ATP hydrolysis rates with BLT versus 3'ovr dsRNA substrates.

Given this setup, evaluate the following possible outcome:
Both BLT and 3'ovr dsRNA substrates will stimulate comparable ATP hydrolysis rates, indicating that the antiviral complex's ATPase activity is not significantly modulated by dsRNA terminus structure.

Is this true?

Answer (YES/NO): NO